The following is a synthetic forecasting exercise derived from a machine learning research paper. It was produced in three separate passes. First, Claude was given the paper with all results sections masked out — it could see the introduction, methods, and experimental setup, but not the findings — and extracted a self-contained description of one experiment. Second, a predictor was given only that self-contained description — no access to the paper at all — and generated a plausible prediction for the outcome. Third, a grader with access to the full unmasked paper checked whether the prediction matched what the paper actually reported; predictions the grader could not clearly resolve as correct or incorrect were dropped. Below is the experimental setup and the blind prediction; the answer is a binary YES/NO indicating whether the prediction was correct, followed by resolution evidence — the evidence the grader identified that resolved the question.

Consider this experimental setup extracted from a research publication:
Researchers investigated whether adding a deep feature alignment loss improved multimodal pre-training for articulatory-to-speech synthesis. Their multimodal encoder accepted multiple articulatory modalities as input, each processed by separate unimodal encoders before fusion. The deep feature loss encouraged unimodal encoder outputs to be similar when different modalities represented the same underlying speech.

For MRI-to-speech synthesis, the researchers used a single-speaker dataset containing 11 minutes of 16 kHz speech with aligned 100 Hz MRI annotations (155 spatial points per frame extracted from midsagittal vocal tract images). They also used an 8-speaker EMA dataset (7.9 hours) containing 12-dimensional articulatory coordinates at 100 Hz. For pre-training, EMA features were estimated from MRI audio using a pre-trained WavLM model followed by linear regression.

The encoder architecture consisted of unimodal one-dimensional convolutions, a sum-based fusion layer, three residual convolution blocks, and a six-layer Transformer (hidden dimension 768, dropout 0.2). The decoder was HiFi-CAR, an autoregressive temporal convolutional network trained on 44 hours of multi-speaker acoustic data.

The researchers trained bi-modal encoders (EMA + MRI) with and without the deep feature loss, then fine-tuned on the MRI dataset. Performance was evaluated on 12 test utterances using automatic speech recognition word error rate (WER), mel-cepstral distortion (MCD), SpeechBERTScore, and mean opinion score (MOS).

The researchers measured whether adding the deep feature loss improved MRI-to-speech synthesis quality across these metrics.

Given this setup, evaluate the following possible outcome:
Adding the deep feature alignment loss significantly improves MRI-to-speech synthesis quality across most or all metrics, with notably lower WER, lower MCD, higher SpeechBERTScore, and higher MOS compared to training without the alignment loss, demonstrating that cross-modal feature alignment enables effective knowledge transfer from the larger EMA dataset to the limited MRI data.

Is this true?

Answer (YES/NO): NO